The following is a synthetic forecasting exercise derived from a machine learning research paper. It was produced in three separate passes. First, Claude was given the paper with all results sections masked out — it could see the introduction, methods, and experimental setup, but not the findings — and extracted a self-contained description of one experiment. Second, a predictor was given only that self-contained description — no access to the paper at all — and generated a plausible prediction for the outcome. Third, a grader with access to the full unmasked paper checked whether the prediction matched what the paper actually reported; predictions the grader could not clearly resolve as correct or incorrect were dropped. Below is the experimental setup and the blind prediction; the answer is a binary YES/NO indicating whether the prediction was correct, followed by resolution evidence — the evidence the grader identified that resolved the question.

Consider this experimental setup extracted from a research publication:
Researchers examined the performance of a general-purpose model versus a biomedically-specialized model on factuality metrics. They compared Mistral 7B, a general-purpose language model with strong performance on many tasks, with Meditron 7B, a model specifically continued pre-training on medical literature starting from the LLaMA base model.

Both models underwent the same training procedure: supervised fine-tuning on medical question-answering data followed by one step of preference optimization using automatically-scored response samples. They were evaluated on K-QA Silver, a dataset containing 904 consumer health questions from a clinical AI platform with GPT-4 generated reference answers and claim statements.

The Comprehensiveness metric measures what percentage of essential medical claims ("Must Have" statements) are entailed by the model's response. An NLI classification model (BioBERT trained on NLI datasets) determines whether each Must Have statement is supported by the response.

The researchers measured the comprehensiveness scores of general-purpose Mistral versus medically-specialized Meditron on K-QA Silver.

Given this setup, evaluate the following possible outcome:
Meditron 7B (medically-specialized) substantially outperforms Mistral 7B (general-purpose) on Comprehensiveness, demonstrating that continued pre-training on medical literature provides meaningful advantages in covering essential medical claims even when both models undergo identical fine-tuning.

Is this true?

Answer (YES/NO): NO